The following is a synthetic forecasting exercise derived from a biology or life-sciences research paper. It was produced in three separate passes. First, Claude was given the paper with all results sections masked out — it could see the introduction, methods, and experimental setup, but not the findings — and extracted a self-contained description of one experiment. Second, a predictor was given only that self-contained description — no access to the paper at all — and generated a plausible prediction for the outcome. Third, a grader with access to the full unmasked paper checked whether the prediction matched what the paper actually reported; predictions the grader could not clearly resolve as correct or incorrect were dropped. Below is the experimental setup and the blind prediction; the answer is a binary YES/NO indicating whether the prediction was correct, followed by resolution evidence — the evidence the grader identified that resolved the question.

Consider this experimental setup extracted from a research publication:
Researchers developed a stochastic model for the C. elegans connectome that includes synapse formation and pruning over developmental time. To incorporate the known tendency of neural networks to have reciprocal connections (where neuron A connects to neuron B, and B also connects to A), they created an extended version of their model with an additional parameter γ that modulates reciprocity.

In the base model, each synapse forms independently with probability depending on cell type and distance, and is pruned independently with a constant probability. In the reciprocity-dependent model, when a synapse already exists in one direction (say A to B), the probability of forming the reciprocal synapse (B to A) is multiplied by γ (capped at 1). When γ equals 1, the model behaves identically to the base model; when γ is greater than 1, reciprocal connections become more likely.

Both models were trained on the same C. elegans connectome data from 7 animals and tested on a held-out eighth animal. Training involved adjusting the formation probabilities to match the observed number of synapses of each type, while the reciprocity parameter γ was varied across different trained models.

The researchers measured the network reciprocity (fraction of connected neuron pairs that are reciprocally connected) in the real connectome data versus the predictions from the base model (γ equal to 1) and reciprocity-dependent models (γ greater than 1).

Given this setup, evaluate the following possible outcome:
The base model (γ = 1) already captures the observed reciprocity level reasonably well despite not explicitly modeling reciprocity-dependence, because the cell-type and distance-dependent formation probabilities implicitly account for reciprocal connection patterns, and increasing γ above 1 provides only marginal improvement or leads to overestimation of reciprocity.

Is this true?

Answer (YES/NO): NO